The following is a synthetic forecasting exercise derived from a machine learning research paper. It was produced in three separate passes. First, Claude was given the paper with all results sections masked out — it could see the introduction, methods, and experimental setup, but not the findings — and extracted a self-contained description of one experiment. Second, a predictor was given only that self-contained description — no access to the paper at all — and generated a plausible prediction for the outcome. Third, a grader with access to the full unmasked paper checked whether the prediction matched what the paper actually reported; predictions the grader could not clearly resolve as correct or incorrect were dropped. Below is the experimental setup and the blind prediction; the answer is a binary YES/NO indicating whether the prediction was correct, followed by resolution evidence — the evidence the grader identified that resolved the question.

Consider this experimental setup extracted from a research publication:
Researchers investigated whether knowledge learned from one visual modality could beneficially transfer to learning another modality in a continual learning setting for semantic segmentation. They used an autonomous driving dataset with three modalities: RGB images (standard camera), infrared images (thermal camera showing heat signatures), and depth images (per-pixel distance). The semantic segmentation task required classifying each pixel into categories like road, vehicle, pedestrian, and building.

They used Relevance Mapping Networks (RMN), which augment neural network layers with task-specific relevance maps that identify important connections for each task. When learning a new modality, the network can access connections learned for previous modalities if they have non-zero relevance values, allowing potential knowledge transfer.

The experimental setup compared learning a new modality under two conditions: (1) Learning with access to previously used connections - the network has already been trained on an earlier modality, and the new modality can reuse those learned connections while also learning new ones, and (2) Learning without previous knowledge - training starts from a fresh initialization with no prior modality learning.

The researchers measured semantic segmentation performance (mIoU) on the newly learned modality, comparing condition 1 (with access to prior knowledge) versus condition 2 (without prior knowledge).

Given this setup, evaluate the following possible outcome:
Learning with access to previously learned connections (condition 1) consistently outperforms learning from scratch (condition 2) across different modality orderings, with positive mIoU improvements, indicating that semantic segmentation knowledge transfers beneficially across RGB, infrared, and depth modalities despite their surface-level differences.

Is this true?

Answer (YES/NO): NO